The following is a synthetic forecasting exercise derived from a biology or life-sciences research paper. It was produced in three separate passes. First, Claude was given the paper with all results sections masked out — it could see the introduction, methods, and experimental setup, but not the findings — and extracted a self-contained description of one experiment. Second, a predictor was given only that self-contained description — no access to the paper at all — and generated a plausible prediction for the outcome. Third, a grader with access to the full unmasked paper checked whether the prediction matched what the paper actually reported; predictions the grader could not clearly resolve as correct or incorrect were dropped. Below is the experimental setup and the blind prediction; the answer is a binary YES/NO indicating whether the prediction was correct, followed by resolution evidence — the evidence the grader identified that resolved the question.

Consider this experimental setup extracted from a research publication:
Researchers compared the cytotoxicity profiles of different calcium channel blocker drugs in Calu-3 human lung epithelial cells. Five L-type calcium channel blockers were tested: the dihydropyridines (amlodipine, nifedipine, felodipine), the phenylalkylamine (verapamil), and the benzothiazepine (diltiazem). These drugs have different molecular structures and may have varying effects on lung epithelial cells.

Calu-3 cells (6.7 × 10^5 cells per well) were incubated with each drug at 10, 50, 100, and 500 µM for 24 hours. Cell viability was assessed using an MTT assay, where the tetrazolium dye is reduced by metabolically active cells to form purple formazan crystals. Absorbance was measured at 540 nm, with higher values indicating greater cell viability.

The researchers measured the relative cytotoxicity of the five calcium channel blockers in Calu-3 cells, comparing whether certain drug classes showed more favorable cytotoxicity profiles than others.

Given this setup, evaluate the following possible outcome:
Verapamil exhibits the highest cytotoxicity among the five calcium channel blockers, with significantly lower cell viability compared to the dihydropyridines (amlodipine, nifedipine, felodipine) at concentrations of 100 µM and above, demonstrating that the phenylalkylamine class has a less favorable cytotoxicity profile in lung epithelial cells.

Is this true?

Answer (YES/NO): NO